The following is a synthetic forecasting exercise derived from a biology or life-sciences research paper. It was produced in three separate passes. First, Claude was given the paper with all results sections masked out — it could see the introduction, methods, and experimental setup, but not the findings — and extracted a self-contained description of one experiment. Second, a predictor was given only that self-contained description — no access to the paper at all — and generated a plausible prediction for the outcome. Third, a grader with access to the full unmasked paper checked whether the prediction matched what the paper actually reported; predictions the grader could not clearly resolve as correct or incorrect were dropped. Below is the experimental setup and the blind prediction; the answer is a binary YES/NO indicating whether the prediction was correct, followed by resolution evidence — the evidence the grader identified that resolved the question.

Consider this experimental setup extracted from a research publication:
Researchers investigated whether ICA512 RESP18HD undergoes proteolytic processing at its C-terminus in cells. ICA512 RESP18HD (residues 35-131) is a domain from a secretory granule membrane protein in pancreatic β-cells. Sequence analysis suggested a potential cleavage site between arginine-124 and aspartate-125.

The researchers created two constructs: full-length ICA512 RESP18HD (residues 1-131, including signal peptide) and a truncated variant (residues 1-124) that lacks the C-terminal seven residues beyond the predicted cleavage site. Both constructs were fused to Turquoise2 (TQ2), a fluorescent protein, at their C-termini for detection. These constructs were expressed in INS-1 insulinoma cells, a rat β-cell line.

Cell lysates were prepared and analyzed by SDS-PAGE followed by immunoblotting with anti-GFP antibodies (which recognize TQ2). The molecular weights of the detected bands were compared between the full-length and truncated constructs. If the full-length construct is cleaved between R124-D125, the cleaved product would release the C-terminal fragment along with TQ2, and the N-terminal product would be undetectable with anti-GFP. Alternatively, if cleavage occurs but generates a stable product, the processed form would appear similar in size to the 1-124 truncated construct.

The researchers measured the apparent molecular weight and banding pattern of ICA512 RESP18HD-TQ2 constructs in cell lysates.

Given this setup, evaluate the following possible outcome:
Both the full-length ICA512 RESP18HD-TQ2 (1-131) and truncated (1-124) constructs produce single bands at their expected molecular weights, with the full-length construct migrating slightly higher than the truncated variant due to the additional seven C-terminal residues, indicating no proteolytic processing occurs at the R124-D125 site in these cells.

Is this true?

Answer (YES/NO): NO